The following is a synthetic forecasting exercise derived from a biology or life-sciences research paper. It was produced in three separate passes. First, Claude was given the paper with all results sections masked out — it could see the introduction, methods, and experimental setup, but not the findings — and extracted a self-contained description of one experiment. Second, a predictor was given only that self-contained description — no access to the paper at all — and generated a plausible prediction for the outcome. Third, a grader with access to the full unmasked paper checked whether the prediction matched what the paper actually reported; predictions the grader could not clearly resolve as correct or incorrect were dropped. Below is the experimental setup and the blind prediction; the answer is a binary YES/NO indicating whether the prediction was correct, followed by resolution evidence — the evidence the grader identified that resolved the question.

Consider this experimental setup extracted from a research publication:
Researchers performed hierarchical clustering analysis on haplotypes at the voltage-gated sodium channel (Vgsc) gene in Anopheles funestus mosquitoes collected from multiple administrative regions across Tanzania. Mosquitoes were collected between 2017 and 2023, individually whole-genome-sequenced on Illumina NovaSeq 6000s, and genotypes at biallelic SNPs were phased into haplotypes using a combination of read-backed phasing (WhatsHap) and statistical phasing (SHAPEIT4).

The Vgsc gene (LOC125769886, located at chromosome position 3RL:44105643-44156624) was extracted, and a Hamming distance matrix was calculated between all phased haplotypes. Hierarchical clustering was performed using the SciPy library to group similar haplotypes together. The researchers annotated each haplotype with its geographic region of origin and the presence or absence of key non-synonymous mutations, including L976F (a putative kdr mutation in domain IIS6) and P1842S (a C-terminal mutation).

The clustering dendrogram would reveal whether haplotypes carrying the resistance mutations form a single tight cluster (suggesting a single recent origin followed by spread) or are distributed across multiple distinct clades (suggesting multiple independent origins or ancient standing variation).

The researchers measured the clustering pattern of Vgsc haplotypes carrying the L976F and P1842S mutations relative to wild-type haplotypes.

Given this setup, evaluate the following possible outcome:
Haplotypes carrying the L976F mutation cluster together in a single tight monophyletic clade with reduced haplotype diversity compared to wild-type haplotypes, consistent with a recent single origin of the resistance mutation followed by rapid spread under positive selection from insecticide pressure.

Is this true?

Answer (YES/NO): YES